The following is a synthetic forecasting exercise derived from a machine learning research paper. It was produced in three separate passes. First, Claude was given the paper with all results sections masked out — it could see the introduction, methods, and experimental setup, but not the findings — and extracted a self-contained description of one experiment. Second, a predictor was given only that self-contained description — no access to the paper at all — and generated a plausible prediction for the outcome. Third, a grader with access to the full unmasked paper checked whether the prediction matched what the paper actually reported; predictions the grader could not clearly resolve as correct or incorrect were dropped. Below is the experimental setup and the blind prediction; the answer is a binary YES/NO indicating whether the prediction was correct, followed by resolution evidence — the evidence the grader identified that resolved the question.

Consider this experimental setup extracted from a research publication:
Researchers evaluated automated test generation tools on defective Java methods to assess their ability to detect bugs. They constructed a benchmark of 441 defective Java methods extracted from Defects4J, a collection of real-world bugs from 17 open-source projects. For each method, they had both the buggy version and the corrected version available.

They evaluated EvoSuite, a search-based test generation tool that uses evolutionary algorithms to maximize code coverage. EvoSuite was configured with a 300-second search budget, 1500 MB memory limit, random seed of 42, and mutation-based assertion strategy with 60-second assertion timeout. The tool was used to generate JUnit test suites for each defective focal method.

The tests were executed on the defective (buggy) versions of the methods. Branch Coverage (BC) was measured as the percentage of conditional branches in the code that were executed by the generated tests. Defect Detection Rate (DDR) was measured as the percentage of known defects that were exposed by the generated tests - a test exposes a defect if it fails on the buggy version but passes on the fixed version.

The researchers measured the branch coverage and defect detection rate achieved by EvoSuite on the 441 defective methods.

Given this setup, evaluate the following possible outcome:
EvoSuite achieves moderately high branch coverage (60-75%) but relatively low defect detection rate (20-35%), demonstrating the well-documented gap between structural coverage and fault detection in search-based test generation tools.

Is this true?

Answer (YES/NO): NO